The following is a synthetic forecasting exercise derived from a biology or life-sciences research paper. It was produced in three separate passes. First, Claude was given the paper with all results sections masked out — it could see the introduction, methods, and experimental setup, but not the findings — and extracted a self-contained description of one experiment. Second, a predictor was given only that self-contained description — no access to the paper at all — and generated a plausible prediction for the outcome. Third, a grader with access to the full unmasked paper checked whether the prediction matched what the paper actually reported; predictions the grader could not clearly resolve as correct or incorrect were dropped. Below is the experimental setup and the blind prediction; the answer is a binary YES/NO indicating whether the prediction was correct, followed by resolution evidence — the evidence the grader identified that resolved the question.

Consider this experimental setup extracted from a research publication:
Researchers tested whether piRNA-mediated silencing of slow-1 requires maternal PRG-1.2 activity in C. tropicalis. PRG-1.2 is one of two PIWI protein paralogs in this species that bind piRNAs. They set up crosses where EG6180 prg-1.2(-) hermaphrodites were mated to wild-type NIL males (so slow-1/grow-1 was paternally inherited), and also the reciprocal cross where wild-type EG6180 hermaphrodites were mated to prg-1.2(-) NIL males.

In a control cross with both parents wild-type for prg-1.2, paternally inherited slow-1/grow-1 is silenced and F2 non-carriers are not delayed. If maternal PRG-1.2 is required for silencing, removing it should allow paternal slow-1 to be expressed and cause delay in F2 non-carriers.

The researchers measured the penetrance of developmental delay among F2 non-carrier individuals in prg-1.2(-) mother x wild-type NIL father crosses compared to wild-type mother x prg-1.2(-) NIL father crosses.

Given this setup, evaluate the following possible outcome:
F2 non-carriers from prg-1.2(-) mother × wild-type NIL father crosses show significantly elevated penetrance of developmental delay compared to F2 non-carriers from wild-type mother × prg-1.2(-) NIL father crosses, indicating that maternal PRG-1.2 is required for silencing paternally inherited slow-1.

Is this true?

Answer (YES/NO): YES